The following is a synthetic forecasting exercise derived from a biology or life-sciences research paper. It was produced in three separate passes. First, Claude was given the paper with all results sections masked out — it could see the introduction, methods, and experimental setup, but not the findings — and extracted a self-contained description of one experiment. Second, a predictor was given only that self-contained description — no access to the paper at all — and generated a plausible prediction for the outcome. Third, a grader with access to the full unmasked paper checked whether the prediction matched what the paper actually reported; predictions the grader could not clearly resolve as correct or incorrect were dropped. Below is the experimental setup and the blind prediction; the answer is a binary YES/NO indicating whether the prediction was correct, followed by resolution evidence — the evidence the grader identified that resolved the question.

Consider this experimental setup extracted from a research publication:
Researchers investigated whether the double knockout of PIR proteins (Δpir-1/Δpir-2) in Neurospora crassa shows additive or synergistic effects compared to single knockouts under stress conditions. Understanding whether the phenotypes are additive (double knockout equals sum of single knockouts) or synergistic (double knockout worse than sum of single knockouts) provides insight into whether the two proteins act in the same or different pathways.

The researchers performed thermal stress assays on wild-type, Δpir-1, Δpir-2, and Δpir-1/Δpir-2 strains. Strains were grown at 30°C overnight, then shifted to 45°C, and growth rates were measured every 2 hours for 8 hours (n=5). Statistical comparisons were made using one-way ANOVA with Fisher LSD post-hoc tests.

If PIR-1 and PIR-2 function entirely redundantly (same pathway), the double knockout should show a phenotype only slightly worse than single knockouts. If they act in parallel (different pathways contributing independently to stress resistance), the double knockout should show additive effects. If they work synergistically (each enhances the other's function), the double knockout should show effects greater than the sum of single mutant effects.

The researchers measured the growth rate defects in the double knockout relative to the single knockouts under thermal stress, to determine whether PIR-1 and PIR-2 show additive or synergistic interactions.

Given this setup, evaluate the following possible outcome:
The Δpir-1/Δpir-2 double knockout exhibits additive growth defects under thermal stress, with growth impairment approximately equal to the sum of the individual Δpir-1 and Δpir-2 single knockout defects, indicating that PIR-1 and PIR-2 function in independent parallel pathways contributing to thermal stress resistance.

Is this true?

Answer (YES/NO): NO